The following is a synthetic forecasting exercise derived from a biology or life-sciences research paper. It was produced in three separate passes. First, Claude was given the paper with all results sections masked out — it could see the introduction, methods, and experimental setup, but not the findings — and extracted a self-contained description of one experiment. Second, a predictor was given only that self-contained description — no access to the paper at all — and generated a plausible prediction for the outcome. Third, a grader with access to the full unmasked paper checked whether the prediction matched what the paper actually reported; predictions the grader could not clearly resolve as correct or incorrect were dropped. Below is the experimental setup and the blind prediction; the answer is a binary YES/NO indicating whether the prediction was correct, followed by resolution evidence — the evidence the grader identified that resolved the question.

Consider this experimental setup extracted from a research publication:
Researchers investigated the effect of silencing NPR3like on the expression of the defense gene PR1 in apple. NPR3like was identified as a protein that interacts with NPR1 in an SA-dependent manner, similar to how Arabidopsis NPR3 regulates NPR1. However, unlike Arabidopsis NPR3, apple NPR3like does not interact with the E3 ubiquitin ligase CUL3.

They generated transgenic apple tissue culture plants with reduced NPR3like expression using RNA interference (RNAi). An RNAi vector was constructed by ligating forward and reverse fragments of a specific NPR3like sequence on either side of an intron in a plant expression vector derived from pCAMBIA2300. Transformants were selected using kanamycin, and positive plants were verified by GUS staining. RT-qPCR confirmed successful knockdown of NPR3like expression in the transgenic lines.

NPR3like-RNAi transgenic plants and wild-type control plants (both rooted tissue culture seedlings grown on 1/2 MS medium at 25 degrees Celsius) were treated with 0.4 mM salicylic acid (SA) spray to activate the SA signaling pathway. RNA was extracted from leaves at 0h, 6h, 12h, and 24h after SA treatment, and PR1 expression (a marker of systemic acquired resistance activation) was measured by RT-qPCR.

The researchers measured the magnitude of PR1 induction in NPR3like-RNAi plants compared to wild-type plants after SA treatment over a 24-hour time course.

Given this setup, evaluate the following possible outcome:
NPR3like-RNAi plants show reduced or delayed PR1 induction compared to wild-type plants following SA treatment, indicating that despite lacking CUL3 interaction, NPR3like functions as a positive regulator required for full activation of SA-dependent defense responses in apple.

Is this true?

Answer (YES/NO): NO